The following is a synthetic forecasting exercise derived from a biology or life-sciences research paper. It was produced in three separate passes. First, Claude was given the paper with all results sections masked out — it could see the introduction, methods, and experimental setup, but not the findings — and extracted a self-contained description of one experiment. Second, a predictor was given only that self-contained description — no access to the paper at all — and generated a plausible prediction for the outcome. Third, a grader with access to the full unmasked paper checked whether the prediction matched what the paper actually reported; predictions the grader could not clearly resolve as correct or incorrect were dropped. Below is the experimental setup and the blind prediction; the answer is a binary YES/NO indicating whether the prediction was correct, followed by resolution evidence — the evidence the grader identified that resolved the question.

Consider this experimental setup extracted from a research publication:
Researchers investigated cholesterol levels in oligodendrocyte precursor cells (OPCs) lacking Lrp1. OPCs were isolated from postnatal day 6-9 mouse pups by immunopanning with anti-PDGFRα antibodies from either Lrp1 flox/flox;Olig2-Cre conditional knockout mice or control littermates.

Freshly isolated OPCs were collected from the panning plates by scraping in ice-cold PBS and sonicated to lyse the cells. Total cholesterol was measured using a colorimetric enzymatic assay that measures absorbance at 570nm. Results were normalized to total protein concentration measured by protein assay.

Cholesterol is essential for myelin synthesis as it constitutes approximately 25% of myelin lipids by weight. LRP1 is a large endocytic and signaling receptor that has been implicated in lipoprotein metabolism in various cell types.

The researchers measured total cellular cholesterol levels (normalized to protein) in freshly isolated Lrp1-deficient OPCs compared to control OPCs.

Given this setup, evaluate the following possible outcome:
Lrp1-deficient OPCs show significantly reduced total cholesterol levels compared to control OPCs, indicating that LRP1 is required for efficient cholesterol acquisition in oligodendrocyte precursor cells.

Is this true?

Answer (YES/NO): YES